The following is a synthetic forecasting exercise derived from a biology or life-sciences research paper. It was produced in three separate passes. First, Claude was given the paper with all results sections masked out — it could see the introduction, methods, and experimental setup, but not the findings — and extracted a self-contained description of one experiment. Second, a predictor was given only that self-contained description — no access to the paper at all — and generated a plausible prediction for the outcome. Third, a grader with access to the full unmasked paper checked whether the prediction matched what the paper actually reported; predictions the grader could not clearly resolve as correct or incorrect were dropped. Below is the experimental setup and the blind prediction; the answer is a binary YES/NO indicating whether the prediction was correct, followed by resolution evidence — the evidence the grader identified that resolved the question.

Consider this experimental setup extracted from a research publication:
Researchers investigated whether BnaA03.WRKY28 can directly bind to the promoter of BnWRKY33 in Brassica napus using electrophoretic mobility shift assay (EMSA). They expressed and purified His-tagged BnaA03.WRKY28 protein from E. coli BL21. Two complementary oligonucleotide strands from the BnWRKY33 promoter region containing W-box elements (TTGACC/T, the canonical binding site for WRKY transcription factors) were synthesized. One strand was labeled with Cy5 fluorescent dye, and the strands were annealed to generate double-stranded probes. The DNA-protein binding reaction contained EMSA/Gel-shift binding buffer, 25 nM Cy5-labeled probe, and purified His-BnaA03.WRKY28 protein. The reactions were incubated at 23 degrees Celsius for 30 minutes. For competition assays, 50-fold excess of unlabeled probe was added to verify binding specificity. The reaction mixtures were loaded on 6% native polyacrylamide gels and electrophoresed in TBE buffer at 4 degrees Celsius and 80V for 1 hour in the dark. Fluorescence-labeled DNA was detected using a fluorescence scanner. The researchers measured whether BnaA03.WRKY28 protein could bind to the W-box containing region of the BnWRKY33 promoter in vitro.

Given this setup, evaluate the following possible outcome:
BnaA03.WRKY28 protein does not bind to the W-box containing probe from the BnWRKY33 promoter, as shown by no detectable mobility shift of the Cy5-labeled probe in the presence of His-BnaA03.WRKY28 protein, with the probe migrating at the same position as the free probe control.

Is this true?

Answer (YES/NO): NO